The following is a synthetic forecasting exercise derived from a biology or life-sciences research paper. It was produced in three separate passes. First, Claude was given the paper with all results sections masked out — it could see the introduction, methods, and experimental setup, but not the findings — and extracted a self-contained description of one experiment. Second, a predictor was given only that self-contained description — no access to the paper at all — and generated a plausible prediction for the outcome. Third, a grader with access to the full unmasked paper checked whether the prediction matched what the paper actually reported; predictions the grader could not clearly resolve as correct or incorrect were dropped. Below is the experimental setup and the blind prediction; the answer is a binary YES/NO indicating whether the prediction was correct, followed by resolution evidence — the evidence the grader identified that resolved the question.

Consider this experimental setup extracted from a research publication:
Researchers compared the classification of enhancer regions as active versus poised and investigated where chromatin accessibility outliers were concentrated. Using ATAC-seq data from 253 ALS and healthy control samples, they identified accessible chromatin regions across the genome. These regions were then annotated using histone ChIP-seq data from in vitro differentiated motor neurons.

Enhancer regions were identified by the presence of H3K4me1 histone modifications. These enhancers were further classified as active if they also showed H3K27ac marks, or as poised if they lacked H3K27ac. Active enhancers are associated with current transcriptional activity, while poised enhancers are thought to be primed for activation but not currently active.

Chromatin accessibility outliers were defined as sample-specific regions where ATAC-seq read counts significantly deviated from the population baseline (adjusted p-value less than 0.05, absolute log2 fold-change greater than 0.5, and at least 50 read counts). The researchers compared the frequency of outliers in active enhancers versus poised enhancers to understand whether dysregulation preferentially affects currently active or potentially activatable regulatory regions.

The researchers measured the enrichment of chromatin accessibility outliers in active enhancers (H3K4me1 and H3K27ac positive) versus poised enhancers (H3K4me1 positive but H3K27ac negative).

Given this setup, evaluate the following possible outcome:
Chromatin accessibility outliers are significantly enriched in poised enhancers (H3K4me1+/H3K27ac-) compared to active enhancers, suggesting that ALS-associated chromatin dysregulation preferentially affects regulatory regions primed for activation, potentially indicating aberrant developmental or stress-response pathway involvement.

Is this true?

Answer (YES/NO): NO